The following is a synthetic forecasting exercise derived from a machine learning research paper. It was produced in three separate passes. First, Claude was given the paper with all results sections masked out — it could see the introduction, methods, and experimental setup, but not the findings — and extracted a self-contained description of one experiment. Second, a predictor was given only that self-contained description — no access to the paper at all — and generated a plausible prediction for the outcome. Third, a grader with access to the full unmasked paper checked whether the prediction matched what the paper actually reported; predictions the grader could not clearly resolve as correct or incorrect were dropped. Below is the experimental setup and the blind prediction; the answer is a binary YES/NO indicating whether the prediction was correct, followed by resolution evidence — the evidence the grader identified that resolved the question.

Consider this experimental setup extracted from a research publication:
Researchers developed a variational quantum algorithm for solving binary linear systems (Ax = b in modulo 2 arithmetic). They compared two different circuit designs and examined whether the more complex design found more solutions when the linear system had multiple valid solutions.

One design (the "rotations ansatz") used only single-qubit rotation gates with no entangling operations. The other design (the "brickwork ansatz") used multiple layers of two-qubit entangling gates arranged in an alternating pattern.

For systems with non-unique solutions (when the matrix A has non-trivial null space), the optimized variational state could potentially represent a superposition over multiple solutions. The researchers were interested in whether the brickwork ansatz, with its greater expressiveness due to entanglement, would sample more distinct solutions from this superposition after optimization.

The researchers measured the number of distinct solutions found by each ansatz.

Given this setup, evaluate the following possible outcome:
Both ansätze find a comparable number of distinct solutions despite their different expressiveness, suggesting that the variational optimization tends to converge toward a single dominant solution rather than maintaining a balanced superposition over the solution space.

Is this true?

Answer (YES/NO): YES